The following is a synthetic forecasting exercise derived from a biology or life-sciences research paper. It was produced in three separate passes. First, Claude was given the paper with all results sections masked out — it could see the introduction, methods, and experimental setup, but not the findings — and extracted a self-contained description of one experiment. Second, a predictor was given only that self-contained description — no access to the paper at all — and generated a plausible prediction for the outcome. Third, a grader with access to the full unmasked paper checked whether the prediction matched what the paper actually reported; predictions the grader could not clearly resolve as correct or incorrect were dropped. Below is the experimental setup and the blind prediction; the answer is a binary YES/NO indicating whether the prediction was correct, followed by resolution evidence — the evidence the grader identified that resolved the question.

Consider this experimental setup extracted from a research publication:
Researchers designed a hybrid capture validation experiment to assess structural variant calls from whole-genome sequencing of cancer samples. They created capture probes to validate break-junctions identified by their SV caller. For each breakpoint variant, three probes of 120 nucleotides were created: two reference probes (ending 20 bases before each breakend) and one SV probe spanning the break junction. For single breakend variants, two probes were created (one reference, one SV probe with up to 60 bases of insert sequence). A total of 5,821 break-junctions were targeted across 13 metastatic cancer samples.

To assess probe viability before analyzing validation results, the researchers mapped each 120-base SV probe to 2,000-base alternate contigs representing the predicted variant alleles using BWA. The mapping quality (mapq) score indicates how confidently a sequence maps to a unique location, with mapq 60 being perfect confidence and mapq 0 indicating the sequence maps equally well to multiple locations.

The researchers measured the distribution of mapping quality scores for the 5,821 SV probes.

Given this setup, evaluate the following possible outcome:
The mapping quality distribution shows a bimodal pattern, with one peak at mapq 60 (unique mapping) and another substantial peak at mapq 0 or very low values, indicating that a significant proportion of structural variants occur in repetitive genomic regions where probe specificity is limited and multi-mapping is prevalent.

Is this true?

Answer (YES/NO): NO